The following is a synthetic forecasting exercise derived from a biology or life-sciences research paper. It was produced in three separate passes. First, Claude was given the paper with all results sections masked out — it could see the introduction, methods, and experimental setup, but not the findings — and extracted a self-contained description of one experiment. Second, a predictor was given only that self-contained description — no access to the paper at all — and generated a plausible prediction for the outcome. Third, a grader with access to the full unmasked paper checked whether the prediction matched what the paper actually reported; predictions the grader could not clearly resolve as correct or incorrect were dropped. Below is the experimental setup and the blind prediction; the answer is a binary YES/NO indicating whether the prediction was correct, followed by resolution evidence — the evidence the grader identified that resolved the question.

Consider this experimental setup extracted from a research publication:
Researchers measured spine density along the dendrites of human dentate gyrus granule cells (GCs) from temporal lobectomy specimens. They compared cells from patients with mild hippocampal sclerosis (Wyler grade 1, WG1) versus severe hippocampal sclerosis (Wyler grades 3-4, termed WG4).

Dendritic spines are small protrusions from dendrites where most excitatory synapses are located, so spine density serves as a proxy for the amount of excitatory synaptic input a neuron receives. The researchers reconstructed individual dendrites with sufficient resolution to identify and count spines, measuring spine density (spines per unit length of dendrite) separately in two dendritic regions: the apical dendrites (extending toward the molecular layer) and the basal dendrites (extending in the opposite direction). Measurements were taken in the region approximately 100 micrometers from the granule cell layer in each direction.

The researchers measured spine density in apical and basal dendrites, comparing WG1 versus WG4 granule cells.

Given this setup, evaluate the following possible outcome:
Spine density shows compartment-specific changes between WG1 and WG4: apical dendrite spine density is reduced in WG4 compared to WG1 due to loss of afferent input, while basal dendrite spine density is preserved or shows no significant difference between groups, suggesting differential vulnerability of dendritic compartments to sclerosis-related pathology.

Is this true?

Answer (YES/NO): NO